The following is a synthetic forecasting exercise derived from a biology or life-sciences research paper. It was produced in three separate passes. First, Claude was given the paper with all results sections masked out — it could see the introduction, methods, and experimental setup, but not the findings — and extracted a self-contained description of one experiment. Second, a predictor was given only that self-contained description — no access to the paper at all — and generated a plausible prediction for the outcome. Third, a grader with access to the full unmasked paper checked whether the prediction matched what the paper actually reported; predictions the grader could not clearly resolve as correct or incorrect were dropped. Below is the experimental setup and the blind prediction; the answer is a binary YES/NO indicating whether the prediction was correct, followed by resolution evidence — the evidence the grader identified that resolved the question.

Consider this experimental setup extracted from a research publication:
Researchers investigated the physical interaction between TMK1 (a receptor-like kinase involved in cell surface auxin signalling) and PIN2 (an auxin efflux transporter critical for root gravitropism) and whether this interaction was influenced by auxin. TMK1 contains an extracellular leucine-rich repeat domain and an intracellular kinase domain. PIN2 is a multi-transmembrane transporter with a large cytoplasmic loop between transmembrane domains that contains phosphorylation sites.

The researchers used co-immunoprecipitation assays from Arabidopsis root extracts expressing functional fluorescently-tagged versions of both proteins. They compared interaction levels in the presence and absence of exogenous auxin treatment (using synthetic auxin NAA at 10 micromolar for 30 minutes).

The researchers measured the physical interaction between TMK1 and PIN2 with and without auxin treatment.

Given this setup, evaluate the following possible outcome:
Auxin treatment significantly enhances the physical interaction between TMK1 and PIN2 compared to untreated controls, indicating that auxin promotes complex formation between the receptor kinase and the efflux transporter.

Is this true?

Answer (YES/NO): YES